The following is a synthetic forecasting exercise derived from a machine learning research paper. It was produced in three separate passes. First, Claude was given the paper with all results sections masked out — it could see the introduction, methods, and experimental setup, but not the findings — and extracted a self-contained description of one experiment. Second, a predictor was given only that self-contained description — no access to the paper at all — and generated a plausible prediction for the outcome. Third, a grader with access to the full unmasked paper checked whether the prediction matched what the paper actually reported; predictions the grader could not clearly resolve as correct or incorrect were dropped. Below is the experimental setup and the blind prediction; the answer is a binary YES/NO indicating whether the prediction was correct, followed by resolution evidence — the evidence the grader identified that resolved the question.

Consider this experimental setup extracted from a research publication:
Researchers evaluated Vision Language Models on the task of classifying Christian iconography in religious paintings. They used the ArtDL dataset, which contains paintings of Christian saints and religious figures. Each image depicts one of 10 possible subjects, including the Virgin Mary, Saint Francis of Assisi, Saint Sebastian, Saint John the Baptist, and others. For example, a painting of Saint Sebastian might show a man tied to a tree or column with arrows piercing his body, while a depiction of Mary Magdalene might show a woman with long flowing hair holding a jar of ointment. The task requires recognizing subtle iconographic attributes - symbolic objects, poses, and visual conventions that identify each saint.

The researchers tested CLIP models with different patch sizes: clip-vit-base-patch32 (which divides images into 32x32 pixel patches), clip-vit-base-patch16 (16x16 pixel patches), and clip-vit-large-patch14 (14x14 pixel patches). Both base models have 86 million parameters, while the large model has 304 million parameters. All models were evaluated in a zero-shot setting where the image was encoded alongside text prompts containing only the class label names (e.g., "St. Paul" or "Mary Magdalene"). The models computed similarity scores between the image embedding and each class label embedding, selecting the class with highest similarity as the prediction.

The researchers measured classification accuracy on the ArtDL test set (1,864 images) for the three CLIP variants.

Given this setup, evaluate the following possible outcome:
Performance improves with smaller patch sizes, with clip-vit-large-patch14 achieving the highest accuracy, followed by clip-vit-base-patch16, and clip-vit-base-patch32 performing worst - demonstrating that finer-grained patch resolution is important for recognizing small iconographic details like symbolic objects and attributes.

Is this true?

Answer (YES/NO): YES